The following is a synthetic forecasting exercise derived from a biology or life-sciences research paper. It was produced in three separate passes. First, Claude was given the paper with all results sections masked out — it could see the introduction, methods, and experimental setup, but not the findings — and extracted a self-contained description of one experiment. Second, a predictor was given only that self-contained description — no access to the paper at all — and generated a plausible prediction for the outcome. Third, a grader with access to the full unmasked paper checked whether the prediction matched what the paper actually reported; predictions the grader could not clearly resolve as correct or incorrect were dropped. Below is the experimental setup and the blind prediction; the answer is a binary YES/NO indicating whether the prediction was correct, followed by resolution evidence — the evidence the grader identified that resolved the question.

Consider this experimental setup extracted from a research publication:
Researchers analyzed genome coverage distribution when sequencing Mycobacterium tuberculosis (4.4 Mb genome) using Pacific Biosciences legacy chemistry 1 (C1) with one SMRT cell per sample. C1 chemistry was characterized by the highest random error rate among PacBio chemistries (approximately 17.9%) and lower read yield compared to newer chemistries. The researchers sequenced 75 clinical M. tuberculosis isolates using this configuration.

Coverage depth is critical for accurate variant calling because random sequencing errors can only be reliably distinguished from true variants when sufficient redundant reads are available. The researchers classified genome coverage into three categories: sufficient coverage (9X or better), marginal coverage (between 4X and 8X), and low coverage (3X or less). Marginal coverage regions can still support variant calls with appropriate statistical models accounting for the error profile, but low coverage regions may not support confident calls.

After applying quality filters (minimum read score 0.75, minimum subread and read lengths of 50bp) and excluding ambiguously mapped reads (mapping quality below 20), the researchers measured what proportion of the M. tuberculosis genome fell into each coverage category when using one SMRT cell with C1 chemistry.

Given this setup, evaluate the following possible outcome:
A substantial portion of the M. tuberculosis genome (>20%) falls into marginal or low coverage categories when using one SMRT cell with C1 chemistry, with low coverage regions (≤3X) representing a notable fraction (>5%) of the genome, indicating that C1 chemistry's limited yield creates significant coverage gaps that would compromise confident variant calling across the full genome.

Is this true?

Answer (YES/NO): YES